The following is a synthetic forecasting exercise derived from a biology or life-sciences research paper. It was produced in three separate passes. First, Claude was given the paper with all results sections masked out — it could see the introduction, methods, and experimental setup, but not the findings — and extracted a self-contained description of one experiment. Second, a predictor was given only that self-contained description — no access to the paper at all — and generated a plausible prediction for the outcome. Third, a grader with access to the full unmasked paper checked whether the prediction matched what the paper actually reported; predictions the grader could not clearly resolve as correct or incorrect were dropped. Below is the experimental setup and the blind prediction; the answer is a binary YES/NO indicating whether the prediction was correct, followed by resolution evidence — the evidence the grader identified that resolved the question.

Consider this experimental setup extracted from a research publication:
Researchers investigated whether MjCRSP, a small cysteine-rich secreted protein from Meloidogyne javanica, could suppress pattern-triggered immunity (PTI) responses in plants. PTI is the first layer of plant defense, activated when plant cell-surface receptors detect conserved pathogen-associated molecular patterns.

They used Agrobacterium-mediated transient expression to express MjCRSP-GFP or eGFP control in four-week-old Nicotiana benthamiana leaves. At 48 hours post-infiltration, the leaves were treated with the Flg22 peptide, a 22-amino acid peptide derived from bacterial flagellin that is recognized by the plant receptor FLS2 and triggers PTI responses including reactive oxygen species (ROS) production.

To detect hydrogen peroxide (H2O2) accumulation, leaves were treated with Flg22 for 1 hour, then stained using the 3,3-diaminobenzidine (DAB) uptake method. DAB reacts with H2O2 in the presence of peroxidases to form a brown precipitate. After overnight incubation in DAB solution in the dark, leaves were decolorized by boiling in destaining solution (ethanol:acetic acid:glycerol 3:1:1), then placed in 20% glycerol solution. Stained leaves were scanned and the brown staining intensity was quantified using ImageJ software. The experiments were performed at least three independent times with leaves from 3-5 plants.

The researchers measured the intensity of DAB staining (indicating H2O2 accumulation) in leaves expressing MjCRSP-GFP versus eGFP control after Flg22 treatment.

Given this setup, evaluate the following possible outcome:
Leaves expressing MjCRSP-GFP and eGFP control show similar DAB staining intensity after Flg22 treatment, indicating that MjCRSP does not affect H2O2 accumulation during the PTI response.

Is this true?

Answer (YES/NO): NO